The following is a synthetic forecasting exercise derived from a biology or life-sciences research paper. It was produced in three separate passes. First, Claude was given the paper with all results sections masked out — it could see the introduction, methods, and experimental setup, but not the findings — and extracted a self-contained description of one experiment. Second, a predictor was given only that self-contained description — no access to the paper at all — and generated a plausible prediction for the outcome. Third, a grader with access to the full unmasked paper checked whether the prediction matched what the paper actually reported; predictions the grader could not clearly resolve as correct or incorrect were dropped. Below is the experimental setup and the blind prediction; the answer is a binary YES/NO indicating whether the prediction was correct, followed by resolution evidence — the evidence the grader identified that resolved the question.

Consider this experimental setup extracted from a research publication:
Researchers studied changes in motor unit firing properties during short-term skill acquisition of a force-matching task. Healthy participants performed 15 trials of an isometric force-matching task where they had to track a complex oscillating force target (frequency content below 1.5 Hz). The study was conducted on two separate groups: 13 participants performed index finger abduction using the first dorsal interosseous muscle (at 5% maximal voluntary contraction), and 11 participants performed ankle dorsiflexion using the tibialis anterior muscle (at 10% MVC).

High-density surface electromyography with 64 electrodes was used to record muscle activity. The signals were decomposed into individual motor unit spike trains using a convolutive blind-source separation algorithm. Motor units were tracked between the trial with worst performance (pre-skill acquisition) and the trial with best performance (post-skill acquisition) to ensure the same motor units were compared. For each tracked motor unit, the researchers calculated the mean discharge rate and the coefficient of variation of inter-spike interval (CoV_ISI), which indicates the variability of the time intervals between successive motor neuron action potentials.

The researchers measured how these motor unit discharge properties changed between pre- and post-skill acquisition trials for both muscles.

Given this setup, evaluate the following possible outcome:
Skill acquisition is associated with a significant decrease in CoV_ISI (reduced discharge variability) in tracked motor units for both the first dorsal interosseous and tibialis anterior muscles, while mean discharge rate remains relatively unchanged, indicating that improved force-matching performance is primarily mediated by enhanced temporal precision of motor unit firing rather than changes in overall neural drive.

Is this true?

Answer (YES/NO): NO